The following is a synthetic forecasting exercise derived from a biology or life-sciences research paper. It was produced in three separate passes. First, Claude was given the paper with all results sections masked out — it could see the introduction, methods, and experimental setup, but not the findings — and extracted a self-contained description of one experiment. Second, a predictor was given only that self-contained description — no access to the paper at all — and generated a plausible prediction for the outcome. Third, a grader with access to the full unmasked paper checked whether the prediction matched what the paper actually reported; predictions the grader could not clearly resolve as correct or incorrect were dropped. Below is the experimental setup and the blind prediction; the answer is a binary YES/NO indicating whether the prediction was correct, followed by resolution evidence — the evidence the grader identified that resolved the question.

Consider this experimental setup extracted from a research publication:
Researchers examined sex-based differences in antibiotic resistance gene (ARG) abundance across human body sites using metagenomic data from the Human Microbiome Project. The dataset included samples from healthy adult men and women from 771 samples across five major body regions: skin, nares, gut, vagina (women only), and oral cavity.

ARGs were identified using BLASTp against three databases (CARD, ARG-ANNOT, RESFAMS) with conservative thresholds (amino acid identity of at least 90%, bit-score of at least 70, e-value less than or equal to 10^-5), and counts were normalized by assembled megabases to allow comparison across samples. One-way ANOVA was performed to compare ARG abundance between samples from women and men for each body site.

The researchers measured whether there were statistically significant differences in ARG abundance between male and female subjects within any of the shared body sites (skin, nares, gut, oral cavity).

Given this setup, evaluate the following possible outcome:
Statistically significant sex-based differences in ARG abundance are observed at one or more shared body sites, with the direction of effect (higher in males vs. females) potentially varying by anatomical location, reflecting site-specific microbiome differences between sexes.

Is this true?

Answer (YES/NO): NO